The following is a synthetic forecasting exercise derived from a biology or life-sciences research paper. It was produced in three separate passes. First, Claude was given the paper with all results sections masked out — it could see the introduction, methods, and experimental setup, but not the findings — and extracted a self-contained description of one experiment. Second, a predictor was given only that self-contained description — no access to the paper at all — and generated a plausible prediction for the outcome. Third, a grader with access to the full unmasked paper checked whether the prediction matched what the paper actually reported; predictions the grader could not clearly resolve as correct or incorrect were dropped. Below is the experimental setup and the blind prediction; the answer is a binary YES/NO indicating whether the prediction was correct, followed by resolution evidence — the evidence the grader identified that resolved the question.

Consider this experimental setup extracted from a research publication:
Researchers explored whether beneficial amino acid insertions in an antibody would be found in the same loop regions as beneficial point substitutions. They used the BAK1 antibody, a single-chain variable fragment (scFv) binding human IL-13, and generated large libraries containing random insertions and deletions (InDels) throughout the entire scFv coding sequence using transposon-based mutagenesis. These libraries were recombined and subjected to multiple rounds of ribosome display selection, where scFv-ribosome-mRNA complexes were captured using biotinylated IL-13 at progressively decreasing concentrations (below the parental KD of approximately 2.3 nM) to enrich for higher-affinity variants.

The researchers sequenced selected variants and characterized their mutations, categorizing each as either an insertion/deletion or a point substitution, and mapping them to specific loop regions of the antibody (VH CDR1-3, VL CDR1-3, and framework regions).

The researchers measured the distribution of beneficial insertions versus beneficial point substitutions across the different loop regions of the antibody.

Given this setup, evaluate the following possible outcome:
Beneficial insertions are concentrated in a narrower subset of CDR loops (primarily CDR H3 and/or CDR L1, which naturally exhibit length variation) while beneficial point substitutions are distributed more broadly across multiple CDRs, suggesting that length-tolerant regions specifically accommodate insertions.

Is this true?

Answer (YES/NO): NO